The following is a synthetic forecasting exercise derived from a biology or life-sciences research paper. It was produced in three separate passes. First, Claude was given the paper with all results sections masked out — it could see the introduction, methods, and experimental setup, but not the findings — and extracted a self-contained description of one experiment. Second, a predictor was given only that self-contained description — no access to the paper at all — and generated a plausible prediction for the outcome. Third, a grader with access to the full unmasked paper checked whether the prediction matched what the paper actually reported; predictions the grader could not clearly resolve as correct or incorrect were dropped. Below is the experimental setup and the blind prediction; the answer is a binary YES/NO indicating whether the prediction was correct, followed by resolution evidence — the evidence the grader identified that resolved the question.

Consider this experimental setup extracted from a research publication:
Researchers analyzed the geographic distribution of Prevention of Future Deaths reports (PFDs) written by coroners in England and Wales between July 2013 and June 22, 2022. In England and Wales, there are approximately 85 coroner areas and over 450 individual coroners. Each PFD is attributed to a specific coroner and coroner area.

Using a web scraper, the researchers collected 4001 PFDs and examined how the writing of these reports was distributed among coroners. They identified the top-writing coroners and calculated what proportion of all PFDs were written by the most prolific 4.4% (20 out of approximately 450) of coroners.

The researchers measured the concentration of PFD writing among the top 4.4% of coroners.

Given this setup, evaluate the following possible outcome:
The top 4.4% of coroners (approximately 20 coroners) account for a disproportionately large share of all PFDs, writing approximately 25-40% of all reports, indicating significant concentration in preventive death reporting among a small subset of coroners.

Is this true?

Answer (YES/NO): YES